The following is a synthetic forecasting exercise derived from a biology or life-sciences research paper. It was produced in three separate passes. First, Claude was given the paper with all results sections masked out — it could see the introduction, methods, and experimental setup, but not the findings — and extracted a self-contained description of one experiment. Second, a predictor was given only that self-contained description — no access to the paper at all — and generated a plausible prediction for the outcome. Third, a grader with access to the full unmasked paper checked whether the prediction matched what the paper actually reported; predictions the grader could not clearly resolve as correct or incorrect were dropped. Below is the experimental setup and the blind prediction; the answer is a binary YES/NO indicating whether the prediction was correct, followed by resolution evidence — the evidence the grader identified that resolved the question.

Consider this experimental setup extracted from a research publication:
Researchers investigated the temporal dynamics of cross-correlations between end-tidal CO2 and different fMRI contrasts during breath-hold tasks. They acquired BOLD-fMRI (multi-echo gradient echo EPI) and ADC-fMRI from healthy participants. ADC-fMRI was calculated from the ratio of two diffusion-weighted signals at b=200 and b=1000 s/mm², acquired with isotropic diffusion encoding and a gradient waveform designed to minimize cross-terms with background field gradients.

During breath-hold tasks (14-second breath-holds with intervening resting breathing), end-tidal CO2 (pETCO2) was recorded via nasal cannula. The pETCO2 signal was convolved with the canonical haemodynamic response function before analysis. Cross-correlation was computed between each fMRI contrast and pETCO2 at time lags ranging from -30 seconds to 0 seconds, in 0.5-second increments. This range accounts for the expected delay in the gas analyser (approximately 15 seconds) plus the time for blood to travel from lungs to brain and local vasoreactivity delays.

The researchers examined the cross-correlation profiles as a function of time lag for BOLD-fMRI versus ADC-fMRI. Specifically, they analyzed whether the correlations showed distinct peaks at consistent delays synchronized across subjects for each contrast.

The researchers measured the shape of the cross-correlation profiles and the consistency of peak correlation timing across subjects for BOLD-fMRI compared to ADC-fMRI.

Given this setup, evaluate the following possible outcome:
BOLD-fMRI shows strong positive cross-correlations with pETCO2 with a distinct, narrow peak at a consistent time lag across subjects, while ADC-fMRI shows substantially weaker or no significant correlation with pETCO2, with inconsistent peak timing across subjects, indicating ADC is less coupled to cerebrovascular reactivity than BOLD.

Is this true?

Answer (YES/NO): YES